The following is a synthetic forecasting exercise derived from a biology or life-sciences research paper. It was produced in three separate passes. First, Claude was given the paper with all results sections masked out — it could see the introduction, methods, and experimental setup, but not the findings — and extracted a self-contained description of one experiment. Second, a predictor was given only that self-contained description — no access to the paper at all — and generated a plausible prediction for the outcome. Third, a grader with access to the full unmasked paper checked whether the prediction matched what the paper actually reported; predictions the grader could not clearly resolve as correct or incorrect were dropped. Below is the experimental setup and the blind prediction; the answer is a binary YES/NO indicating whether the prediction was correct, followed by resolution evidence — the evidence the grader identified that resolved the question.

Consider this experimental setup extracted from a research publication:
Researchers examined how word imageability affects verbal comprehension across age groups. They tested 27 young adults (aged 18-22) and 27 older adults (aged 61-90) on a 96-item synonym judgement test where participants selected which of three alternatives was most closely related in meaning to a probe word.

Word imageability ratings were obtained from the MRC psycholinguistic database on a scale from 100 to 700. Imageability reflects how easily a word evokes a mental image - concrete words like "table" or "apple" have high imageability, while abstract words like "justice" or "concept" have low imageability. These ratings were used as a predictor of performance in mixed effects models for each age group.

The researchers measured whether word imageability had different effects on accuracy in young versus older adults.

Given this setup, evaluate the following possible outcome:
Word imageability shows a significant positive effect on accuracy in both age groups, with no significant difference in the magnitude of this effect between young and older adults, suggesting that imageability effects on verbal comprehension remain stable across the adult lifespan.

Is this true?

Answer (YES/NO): NO